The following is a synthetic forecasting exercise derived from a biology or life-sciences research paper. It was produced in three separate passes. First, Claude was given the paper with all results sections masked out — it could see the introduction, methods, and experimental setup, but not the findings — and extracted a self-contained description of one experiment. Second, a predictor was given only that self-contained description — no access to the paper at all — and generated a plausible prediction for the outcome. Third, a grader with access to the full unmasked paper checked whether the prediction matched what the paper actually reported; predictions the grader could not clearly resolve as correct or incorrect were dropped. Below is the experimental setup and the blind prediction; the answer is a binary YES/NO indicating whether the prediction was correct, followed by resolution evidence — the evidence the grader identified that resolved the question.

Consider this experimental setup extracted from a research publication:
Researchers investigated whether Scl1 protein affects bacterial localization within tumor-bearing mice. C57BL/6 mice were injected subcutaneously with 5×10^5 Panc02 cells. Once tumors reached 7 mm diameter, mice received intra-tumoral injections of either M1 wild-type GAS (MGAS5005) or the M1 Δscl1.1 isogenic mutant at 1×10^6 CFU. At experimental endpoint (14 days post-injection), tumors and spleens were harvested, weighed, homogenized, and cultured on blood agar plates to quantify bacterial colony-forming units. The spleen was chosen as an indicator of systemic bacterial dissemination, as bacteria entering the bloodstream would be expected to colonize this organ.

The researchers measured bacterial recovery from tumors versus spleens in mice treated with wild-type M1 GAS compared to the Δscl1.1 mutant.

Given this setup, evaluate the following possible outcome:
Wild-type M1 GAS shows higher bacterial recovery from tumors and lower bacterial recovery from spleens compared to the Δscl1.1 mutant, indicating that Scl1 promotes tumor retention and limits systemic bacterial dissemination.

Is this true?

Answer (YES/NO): NO